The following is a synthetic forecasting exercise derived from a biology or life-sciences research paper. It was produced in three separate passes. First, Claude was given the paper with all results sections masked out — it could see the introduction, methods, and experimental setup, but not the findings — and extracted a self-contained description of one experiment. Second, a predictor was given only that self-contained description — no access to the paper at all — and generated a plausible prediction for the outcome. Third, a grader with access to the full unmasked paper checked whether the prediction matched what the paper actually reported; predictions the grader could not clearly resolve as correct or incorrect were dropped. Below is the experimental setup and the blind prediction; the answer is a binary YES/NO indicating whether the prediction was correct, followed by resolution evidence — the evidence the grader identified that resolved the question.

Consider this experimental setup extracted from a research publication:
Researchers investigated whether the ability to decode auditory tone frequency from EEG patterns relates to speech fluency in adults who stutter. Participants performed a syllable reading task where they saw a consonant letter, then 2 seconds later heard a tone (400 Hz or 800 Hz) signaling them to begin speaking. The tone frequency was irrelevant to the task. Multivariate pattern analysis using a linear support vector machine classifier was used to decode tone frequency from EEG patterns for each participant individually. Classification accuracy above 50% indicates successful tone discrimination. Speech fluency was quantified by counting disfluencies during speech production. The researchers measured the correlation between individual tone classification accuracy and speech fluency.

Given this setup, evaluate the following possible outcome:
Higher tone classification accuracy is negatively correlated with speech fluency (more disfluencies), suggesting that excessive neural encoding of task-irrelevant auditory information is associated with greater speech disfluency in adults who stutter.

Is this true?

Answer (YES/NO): YES